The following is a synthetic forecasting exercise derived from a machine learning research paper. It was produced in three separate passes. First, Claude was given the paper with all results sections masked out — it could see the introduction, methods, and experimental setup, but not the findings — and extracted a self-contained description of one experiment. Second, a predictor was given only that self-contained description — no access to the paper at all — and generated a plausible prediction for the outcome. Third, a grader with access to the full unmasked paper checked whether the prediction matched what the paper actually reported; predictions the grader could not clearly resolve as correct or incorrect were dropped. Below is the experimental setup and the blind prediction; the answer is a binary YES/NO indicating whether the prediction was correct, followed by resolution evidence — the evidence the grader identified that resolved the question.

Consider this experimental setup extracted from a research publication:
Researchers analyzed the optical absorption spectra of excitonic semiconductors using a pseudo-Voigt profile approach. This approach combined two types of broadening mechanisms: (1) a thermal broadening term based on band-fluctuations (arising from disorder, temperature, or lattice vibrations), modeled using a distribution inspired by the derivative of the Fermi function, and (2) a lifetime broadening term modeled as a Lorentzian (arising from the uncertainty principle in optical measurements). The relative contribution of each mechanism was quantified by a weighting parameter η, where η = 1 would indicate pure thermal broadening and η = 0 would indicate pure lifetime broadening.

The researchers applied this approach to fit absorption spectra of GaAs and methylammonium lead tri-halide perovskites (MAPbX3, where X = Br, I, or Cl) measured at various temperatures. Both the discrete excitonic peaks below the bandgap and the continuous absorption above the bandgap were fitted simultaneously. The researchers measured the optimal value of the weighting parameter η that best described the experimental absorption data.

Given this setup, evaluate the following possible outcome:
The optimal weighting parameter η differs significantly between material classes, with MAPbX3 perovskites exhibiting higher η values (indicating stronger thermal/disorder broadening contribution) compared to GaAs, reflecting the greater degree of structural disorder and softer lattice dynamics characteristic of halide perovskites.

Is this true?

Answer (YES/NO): NO